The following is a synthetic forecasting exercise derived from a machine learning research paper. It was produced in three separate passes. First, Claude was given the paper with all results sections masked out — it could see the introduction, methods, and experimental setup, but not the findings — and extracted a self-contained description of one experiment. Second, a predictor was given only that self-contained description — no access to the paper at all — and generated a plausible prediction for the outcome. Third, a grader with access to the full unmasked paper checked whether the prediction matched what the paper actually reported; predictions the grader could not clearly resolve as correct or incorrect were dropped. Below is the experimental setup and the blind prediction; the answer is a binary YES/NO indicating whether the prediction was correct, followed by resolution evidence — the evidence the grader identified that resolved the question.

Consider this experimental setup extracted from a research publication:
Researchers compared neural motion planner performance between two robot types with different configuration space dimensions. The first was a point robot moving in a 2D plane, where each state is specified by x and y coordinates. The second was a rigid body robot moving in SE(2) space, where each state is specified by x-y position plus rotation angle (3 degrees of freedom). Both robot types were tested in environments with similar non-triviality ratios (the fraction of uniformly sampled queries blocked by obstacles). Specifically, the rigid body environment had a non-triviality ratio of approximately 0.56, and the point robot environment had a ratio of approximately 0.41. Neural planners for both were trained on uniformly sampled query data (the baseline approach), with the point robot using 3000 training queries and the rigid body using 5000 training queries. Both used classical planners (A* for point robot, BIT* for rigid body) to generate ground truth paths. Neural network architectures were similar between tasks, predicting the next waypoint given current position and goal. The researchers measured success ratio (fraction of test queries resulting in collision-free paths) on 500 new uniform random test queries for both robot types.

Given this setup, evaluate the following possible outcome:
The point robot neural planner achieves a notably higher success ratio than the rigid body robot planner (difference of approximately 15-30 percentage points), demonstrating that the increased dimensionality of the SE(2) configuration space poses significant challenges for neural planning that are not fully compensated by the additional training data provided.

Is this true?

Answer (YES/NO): NO